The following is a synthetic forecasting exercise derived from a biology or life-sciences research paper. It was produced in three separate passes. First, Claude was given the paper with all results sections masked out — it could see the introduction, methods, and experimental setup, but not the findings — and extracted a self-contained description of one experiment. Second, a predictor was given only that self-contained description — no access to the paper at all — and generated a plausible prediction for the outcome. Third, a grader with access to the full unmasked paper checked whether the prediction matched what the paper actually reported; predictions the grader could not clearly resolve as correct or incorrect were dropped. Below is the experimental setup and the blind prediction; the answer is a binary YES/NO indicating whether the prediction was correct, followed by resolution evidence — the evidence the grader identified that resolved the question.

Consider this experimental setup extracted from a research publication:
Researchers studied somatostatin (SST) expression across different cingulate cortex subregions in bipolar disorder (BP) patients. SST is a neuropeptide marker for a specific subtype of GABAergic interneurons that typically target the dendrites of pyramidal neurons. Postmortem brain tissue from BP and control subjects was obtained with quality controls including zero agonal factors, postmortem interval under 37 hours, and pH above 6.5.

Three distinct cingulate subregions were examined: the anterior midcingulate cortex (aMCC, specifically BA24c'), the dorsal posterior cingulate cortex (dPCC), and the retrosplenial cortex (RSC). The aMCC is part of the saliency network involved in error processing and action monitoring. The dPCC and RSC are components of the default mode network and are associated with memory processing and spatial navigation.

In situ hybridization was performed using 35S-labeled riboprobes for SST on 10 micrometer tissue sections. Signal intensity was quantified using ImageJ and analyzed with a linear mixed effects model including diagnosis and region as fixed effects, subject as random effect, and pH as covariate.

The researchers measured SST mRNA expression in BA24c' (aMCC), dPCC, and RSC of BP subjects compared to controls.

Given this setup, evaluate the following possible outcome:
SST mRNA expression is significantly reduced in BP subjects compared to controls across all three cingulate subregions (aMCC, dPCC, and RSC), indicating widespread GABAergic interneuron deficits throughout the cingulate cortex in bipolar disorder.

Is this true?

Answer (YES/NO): YES